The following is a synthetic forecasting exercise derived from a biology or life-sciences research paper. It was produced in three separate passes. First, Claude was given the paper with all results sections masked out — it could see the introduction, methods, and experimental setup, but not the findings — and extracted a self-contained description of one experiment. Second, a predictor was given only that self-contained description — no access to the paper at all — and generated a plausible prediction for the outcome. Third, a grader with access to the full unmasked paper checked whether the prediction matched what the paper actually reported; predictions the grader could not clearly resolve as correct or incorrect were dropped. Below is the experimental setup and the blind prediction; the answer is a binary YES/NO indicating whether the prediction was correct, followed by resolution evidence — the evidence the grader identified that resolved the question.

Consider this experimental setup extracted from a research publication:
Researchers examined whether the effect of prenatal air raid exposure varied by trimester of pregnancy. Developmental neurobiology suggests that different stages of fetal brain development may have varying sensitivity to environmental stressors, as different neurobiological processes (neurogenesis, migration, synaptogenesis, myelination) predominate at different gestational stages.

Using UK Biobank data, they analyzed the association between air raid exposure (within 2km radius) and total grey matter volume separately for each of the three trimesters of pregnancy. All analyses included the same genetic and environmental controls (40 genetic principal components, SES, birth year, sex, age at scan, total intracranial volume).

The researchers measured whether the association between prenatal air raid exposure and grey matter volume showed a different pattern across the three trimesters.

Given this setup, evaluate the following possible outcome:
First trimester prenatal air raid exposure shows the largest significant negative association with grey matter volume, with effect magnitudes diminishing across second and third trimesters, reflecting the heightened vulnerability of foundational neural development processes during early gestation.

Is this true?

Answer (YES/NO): NO